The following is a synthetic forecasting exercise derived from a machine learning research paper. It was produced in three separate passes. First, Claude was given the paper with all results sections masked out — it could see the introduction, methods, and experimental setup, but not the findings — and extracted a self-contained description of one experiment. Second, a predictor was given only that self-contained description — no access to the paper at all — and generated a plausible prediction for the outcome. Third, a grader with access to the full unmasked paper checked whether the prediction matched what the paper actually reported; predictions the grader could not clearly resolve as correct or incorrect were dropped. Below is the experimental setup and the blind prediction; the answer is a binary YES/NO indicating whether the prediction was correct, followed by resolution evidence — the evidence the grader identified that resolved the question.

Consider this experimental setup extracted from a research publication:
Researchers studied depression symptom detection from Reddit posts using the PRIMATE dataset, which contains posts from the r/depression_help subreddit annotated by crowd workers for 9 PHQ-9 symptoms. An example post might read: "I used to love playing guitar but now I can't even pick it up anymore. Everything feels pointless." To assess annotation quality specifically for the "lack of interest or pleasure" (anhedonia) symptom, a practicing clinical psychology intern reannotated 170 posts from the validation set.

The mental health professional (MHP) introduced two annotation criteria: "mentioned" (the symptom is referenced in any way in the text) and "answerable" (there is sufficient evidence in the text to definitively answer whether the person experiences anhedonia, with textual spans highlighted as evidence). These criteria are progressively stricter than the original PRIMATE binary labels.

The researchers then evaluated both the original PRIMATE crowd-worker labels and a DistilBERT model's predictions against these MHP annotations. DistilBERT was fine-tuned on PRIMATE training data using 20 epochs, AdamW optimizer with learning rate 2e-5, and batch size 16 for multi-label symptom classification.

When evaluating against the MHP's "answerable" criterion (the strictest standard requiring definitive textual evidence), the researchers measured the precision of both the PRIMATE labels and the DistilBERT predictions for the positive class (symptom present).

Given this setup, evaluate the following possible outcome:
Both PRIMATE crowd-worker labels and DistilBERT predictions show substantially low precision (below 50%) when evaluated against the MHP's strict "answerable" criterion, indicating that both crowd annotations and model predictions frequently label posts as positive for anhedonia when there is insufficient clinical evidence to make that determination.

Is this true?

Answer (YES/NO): YES